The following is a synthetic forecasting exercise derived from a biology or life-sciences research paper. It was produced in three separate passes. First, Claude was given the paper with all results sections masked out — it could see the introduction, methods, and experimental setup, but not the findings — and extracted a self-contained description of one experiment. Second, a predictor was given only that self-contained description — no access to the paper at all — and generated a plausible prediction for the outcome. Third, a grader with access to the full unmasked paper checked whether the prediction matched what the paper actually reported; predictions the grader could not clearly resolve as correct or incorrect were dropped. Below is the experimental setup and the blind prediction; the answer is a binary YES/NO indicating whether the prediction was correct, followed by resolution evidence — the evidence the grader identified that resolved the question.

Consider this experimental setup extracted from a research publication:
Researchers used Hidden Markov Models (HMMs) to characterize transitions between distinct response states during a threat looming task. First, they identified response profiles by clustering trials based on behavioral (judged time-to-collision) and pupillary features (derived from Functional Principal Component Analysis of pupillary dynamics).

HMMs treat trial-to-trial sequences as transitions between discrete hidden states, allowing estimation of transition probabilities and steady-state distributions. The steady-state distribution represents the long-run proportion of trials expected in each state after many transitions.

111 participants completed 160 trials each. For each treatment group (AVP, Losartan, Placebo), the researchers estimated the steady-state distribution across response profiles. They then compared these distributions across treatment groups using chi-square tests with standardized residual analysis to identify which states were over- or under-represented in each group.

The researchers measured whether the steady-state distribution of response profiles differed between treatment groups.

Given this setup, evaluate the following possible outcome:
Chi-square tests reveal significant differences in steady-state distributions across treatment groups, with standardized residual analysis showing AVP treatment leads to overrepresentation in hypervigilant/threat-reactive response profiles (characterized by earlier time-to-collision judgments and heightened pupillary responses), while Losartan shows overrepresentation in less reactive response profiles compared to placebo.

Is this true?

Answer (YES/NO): NO